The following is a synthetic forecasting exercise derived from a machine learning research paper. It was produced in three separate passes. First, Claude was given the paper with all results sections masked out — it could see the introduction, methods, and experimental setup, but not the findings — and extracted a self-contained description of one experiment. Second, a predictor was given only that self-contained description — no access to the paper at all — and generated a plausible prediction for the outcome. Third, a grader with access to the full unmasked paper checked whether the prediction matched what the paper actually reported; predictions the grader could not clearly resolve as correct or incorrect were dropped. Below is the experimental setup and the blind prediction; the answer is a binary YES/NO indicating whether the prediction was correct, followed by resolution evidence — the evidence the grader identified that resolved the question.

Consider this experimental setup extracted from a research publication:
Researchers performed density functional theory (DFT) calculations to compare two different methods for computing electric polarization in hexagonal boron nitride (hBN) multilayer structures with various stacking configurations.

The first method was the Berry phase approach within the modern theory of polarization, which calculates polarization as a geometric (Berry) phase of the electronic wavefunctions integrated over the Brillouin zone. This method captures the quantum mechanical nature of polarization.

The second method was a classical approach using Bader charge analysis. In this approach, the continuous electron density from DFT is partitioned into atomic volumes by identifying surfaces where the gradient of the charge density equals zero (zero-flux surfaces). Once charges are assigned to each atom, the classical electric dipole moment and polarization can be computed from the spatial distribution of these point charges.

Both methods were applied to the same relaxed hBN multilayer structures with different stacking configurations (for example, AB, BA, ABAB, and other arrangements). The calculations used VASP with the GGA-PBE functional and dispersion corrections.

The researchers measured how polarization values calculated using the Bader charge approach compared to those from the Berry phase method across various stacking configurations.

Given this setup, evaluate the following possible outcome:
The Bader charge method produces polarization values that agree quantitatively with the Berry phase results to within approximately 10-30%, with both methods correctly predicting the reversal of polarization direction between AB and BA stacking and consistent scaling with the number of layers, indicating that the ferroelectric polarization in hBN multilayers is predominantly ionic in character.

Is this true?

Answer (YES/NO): NO